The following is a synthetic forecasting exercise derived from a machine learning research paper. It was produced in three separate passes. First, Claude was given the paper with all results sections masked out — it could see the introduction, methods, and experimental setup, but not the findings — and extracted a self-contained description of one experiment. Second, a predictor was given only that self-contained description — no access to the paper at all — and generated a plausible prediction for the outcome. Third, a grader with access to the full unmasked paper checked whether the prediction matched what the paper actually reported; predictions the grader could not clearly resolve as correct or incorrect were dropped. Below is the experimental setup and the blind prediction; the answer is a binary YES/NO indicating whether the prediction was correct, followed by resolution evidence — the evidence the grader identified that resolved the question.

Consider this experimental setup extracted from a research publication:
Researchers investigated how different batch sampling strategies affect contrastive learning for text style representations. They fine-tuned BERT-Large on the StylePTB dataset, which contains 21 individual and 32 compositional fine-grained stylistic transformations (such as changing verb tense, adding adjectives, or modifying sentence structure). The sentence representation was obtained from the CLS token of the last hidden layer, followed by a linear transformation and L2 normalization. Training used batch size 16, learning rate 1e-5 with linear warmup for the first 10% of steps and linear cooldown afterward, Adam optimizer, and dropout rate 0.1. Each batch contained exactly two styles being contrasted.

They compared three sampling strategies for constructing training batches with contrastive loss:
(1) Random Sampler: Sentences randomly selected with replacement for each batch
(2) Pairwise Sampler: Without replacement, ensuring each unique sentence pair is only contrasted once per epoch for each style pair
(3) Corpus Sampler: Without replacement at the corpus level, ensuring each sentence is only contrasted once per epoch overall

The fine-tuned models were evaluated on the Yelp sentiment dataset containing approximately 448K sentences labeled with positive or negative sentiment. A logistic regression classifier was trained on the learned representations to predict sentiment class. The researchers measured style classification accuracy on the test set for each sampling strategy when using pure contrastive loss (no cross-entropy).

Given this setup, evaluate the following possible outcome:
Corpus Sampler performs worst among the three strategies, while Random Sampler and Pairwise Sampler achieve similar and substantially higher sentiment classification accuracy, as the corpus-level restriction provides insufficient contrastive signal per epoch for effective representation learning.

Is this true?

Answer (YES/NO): NO